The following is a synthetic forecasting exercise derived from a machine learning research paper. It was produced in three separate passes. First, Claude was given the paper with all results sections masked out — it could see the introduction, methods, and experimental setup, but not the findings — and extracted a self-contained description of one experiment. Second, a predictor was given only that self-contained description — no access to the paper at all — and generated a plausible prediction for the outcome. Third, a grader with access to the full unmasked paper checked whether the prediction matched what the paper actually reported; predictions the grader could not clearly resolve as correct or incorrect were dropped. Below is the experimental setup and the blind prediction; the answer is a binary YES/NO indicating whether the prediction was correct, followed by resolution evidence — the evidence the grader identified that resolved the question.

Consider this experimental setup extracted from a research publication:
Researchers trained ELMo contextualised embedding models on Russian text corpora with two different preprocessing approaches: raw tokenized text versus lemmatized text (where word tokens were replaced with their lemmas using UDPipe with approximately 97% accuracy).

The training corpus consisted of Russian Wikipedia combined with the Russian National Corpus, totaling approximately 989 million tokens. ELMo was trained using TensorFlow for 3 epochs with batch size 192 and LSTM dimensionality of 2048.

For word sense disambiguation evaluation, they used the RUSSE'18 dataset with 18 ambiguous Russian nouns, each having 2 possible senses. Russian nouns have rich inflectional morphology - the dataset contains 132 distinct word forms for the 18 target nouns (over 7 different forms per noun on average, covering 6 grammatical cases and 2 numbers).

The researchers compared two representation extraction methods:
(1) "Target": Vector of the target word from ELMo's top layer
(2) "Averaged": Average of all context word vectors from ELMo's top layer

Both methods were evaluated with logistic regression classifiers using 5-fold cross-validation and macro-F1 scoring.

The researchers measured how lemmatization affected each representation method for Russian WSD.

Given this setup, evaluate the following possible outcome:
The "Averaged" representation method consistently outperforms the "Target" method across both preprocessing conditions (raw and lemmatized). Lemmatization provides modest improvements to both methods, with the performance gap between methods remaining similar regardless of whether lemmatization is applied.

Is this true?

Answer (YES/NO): NO